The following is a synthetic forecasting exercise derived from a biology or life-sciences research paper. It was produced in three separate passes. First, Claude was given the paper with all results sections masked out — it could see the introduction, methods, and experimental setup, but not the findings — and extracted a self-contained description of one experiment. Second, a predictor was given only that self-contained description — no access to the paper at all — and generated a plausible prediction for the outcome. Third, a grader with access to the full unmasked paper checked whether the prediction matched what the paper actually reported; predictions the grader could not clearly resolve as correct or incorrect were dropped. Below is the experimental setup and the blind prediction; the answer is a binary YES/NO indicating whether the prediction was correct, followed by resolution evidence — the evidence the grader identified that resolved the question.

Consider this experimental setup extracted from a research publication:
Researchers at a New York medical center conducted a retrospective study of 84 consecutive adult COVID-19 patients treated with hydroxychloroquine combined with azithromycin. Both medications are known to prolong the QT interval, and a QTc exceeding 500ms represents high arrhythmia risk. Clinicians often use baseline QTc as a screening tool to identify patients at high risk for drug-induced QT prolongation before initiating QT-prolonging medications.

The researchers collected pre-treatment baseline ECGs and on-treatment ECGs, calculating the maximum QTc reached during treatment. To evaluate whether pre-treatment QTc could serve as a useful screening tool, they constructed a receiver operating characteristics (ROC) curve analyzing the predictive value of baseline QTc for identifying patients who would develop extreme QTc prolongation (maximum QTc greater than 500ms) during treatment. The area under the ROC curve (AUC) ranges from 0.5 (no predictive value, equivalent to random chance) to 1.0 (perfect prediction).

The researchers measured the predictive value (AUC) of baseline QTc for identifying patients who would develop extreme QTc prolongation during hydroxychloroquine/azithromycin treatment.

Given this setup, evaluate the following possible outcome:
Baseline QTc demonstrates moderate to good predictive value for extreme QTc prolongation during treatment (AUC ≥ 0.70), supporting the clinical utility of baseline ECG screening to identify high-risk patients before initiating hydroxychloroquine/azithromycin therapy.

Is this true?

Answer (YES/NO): NO